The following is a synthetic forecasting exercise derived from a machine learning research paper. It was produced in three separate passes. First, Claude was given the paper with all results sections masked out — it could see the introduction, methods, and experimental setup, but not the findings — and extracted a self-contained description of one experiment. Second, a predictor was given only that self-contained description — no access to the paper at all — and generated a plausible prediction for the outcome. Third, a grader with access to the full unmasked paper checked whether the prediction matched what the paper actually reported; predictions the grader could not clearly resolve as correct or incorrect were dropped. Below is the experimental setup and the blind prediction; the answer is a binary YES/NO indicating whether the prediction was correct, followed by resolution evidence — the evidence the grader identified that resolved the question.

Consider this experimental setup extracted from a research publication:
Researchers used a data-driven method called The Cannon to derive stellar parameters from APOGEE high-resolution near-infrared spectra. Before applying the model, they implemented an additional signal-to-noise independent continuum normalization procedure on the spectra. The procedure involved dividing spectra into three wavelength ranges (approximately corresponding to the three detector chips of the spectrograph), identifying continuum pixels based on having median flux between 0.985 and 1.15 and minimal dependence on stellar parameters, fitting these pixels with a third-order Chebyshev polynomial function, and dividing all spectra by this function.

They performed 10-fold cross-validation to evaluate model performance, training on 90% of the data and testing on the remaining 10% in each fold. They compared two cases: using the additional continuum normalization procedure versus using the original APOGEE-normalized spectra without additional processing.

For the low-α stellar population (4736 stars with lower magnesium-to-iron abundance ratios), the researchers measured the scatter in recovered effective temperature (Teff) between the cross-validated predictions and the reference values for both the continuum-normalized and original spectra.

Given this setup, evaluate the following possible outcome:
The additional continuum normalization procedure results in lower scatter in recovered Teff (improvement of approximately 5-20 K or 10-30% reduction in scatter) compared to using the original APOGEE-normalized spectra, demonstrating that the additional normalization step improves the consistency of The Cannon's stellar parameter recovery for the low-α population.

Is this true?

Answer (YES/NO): NO